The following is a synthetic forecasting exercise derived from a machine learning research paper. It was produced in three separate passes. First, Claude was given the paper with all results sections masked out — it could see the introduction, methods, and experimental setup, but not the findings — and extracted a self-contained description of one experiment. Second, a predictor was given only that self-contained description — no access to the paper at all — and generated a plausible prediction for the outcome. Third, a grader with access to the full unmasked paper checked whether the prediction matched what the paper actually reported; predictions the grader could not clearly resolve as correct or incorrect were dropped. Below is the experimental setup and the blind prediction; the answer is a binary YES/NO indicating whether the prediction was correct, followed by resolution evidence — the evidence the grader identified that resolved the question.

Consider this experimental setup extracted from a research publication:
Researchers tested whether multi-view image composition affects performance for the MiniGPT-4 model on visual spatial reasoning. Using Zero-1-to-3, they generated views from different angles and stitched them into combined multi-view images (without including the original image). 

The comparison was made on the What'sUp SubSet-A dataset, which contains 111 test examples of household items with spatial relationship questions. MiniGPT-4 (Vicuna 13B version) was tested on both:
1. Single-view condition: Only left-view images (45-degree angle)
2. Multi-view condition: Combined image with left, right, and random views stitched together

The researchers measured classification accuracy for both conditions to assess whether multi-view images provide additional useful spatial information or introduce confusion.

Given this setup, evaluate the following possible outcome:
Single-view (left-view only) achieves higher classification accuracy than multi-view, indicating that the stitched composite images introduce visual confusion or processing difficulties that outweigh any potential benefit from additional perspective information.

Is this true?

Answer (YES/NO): YES